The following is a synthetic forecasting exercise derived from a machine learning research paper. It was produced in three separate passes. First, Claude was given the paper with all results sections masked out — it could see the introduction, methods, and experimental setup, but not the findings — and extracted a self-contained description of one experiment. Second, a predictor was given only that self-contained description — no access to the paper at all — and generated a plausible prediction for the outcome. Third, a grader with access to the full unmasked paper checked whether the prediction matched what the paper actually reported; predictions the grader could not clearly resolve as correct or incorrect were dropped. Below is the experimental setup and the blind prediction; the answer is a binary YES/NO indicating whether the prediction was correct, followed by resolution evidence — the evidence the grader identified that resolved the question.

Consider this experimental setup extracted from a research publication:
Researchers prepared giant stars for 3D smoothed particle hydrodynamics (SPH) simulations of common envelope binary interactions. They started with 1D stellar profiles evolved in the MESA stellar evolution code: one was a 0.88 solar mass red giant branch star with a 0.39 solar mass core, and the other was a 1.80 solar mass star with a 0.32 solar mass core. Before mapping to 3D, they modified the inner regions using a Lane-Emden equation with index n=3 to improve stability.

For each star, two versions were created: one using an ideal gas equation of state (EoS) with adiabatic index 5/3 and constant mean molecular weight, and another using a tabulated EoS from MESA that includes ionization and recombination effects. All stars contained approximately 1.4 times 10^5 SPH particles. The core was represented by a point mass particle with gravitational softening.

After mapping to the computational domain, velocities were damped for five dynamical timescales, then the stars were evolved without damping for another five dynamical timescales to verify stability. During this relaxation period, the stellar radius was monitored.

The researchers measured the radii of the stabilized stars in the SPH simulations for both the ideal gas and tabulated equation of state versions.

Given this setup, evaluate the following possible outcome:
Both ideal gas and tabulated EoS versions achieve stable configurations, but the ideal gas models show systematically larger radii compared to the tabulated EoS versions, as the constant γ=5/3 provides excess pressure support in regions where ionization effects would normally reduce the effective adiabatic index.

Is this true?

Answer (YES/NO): NO